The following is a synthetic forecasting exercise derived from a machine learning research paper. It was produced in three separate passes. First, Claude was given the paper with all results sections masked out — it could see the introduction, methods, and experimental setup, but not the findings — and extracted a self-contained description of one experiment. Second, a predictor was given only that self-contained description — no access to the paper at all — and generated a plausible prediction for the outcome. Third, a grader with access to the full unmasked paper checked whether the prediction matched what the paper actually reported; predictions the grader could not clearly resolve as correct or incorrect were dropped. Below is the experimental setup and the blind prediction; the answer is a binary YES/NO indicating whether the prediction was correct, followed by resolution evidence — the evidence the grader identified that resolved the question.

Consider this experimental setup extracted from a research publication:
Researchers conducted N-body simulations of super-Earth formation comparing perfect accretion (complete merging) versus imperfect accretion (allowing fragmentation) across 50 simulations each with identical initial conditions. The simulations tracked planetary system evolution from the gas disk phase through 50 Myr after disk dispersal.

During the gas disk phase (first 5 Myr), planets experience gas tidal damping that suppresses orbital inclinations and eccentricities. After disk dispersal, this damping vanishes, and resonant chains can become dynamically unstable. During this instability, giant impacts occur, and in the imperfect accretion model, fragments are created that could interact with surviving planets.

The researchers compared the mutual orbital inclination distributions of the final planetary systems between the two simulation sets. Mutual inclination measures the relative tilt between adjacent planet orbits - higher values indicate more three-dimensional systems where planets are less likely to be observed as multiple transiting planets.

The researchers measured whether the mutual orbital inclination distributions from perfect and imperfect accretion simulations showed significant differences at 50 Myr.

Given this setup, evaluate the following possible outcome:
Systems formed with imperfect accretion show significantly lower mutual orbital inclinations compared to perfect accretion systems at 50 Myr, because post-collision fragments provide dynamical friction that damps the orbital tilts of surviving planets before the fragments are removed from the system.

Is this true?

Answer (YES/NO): NO